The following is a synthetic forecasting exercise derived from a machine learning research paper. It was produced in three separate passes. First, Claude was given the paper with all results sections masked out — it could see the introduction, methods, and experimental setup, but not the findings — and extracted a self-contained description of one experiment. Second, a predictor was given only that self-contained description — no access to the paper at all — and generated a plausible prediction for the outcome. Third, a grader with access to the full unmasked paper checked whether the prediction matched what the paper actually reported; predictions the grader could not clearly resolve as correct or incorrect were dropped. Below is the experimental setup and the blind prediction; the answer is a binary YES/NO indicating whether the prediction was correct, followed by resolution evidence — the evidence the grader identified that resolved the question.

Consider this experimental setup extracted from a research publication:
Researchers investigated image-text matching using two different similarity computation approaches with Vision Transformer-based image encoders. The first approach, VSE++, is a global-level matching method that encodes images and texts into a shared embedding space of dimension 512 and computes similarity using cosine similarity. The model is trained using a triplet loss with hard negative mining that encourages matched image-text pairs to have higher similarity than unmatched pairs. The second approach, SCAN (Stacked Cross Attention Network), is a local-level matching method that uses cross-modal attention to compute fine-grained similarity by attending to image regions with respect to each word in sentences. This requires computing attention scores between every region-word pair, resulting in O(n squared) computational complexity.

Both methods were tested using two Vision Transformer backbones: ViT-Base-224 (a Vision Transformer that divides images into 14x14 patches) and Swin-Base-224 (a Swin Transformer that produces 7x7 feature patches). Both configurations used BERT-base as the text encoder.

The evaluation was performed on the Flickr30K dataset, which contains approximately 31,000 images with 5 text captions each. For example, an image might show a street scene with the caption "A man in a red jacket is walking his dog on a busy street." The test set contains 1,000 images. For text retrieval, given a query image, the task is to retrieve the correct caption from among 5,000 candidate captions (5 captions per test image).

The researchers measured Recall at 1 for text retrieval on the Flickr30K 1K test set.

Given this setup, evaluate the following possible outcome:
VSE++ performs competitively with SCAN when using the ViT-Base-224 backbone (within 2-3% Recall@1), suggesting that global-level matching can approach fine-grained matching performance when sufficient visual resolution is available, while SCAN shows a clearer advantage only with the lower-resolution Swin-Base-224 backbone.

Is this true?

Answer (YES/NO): NO